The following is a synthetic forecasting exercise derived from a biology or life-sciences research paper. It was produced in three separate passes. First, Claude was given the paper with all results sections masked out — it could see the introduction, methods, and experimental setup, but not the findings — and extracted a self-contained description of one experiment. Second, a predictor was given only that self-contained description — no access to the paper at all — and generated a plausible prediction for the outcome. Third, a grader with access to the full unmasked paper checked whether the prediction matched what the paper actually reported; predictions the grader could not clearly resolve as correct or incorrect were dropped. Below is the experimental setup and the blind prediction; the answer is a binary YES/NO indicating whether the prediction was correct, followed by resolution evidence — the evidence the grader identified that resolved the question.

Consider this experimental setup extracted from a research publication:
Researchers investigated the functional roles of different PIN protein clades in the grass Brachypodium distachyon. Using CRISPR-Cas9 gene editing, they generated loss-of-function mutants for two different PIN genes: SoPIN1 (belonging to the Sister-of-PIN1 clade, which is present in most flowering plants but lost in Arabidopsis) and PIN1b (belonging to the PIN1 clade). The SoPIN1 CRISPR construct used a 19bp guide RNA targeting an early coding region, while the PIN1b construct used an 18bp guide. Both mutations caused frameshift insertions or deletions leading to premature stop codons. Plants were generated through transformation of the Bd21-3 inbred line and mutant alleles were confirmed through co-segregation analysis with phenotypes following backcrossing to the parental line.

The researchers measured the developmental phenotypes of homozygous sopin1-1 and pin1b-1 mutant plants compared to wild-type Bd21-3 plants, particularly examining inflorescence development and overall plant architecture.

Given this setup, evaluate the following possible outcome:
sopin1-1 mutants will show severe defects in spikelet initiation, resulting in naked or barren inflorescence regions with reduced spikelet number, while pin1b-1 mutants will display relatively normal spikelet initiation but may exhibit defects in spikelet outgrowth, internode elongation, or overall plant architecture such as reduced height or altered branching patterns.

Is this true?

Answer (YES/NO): NO